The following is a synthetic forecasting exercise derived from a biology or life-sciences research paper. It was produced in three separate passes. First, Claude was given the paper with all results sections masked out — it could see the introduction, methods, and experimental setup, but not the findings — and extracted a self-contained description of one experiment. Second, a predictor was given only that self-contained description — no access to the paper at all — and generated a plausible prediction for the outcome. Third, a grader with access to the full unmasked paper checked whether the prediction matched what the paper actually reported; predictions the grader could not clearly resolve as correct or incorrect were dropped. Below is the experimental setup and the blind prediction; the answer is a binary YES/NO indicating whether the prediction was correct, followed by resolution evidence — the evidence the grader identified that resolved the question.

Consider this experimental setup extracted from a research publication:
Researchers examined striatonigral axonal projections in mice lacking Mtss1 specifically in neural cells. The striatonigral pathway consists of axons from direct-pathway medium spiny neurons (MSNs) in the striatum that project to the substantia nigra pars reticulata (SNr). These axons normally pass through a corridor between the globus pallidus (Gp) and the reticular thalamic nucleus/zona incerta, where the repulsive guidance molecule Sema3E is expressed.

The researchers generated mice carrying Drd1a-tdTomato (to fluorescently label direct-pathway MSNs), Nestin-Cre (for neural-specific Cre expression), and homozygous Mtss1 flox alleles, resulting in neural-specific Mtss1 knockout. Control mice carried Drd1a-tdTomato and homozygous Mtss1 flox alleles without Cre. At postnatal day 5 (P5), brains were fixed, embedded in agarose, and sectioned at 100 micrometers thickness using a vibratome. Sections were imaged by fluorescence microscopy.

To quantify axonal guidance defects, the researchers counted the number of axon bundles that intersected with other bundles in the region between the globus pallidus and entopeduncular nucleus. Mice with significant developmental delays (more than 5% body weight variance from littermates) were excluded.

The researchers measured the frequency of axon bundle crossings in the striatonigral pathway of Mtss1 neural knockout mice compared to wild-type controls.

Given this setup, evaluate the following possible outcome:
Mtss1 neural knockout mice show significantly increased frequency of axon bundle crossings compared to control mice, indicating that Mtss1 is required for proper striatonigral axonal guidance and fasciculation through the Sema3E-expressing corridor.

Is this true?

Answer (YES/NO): YES